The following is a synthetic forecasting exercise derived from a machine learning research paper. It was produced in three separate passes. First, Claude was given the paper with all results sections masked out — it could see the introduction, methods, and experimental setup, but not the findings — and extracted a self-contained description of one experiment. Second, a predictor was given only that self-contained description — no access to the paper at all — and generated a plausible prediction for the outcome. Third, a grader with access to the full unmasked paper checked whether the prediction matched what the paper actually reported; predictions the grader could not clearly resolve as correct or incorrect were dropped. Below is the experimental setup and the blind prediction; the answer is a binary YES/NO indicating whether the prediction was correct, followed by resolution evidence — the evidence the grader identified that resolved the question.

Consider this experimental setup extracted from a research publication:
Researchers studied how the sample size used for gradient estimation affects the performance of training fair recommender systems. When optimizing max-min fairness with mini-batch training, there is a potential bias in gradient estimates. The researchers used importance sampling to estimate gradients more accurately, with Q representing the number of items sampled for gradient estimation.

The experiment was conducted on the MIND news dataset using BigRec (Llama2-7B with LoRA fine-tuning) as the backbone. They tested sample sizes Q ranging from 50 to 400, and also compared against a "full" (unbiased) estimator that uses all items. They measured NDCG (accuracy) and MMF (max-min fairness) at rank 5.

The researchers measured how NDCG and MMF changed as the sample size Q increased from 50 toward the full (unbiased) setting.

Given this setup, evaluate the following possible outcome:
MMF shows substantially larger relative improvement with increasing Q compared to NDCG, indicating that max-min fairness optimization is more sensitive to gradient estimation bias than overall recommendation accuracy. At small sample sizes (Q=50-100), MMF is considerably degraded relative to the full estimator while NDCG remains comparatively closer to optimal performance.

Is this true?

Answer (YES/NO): YES